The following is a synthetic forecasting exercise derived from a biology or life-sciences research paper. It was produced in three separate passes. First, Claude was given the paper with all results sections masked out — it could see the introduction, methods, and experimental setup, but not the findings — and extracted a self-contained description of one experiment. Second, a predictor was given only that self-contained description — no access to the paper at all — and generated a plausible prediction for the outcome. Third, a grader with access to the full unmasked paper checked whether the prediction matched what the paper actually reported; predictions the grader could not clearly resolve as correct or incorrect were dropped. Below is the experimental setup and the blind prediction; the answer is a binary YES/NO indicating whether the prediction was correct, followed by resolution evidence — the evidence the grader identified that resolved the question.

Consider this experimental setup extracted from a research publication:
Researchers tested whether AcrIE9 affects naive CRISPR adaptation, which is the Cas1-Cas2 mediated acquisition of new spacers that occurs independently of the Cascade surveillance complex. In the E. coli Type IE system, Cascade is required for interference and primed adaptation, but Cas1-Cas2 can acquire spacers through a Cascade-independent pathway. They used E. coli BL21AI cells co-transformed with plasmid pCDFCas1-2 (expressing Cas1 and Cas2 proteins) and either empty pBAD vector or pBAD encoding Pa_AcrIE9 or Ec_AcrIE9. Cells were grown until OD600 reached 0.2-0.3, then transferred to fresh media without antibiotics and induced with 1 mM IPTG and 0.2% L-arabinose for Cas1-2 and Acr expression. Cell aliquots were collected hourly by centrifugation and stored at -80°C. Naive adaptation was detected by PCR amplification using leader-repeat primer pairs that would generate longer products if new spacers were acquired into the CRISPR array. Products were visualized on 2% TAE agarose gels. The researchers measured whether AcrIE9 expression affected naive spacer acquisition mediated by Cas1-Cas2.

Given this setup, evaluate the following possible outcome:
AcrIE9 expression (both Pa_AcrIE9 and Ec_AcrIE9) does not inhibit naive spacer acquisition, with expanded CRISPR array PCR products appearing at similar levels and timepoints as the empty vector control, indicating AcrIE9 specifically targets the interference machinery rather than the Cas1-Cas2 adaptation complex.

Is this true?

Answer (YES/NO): YES